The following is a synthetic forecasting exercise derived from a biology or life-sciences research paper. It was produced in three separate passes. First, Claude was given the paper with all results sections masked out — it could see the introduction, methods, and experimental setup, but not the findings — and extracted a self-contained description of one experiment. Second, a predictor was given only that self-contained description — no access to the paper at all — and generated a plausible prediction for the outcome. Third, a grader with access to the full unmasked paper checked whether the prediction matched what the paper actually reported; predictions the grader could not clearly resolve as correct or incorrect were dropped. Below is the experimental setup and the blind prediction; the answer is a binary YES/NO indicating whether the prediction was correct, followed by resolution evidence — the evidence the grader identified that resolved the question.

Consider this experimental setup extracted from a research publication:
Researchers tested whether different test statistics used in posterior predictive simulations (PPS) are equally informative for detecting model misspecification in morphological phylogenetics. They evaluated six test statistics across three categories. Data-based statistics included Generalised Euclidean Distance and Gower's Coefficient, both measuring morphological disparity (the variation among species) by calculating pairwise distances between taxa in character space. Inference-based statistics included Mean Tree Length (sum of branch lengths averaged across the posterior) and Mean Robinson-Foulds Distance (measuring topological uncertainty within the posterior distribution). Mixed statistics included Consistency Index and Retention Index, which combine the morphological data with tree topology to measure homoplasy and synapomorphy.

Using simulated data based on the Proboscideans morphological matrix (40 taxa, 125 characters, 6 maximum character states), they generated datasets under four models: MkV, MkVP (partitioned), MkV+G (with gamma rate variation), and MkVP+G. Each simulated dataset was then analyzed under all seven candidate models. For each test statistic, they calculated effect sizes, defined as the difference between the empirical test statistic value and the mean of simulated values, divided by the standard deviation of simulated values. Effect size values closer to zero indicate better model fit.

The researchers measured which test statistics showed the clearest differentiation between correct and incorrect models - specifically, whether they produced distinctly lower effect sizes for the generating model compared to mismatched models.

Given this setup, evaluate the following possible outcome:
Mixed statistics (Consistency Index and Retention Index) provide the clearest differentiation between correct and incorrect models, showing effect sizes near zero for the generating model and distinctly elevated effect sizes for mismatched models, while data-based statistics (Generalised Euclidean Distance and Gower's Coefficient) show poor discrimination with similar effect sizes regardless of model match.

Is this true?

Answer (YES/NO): NO